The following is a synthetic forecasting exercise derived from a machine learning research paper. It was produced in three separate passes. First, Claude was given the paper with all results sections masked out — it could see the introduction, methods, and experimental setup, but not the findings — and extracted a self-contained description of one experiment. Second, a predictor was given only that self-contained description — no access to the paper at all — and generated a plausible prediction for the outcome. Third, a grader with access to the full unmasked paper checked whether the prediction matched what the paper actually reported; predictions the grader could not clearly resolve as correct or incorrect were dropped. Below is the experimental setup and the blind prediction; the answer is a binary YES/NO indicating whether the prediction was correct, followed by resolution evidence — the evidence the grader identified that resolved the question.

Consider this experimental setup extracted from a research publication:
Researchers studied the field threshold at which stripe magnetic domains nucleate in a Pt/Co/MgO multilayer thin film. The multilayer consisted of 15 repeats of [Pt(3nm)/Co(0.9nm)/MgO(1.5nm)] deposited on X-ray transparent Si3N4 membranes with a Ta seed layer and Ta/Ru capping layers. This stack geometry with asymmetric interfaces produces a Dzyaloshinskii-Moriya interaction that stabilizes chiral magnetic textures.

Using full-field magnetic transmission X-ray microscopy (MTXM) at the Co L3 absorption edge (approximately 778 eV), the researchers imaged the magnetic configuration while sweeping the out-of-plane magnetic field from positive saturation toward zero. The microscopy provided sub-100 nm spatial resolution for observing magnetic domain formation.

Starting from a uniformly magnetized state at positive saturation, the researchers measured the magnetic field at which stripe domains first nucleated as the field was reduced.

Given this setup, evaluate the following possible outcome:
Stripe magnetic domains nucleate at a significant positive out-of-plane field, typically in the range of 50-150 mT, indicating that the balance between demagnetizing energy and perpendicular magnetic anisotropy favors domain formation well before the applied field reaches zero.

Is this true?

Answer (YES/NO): YES